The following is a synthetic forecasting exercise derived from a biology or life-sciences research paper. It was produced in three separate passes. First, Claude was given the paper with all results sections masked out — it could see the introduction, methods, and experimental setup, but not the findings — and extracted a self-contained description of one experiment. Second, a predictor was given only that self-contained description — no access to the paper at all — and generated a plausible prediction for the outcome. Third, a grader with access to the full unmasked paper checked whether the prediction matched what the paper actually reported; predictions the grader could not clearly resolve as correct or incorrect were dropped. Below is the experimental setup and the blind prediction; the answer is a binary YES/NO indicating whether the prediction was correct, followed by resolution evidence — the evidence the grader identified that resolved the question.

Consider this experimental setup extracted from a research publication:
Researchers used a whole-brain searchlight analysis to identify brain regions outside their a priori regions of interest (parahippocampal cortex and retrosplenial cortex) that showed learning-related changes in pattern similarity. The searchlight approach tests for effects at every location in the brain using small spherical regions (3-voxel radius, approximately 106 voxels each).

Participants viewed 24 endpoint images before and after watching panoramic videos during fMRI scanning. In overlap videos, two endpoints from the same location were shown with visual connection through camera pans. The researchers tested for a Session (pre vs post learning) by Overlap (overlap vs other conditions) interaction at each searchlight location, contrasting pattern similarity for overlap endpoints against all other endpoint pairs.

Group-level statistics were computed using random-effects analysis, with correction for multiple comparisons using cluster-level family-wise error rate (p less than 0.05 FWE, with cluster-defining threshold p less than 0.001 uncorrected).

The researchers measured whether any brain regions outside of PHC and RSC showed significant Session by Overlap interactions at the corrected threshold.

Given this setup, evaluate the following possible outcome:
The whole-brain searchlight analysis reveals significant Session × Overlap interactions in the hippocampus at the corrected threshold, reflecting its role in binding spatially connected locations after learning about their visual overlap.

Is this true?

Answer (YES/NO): NO